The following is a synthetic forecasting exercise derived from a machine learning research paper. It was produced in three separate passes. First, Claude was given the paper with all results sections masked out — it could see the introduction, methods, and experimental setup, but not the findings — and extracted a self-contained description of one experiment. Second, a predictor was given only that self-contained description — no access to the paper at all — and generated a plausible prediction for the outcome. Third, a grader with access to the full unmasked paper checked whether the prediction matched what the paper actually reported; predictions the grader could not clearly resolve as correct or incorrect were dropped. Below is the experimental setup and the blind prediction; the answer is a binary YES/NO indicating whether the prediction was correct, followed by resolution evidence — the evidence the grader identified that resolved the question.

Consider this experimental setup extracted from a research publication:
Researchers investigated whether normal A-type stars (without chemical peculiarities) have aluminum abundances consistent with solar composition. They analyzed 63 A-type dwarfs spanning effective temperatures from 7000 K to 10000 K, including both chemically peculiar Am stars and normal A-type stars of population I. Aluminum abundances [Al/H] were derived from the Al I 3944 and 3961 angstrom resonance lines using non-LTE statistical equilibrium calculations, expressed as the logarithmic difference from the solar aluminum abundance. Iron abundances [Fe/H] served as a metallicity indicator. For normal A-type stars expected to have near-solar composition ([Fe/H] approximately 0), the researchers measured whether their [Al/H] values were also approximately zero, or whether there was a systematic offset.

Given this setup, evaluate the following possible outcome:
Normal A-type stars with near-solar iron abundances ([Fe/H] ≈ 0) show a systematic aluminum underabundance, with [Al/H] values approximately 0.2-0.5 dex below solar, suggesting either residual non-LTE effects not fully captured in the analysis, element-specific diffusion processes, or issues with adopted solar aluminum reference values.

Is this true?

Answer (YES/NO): NO